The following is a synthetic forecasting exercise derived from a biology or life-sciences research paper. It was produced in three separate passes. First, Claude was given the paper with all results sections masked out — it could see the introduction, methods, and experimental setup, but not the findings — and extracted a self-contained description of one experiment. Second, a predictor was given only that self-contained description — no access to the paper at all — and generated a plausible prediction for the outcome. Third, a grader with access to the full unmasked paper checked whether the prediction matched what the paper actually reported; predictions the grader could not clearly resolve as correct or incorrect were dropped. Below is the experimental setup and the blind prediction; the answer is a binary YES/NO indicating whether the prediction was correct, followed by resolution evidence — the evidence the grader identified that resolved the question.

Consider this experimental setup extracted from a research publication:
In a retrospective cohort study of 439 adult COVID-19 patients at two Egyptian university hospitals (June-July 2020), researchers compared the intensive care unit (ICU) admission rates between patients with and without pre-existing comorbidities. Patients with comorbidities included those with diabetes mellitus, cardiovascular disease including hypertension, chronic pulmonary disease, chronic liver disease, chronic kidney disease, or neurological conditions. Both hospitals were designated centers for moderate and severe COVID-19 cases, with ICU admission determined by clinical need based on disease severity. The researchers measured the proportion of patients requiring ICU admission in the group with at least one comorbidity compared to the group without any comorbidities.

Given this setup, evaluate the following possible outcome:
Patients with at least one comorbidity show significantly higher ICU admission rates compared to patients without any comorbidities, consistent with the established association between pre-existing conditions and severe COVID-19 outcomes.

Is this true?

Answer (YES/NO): YES